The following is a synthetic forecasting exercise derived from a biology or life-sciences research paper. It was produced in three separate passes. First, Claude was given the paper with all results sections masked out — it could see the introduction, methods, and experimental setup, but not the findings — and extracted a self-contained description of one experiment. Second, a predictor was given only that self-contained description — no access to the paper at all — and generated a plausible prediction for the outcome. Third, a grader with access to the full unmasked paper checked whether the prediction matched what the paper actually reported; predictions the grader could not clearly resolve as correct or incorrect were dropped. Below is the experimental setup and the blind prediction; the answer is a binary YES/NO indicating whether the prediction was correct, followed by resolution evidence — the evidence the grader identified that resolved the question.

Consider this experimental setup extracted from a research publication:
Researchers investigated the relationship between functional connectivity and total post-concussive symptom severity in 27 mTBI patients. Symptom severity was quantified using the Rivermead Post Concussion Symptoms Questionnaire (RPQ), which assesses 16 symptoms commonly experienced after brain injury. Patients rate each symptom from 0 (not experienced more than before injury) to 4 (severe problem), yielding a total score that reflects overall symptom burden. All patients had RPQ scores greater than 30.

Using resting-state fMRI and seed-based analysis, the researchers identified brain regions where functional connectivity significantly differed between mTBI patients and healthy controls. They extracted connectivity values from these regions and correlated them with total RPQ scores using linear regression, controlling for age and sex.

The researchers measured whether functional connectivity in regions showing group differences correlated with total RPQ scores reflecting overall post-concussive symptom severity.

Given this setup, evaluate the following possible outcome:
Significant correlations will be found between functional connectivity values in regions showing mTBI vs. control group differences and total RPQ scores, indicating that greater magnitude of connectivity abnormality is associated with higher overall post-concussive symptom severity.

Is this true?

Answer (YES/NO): NO